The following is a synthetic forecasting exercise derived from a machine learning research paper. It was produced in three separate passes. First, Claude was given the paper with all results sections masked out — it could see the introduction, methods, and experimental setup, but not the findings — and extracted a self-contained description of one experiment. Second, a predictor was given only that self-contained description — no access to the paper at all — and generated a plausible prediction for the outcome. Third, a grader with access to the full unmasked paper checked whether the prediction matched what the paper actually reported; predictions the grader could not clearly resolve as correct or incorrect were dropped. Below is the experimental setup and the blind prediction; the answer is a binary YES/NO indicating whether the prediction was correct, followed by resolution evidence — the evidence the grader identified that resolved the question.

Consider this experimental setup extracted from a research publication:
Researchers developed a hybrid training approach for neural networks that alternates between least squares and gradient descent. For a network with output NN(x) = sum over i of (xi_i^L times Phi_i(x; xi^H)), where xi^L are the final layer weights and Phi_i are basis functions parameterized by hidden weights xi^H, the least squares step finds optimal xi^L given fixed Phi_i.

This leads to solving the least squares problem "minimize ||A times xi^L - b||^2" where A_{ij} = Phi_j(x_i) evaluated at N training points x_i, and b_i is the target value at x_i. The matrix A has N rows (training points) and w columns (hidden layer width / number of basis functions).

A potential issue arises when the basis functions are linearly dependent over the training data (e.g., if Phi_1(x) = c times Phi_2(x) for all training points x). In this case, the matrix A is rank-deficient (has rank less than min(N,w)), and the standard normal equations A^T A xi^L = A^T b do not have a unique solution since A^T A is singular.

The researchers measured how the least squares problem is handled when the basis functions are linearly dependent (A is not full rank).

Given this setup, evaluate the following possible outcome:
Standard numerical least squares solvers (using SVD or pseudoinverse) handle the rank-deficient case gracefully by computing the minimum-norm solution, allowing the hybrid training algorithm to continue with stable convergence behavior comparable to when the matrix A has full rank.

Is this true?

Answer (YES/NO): NO